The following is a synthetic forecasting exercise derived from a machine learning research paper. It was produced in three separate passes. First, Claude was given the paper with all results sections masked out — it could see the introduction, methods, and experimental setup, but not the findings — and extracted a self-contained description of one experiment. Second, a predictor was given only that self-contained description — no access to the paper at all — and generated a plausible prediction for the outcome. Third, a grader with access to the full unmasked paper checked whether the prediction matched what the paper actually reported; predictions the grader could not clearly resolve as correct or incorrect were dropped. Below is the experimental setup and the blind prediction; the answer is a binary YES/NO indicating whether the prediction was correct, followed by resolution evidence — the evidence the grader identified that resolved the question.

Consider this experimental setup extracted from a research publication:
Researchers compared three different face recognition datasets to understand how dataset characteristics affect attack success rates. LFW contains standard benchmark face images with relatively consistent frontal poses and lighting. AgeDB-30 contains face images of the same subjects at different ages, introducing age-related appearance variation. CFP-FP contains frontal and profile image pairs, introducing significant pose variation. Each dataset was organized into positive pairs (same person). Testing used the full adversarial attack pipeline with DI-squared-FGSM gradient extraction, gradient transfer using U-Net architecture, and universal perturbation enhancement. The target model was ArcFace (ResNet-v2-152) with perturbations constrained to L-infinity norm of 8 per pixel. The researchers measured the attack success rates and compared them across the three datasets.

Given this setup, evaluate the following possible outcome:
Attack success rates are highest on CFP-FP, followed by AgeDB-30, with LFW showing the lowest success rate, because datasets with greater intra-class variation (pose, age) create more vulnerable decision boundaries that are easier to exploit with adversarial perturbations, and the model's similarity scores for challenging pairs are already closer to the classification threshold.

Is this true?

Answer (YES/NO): NO